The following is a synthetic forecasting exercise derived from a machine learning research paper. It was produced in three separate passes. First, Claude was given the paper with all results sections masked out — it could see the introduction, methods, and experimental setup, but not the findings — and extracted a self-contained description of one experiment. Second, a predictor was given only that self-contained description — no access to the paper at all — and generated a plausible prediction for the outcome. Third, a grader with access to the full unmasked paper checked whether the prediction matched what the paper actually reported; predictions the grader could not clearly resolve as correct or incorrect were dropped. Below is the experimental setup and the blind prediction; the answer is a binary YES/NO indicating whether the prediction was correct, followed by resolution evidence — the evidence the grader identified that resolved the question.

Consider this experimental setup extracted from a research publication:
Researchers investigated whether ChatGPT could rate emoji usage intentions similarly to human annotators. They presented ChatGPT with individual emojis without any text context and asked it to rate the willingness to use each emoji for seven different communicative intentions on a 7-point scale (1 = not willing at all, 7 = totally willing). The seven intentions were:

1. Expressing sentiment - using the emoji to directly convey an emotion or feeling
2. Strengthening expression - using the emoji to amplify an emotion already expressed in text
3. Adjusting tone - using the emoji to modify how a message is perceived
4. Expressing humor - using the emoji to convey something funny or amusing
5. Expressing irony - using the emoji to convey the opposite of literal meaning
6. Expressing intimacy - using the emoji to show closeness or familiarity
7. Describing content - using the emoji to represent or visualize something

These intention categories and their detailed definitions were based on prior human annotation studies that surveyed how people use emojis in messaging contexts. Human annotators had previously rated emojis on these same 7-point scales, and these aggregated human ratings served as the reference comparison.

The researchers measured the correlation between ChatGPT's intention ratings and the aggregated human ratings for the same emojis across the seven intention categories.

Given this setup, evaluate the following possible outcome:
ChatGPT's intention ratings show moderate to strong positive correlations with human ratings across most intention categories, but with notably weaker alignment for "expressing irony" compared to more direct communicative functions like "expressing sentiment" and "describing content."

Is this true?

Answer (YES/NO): NO